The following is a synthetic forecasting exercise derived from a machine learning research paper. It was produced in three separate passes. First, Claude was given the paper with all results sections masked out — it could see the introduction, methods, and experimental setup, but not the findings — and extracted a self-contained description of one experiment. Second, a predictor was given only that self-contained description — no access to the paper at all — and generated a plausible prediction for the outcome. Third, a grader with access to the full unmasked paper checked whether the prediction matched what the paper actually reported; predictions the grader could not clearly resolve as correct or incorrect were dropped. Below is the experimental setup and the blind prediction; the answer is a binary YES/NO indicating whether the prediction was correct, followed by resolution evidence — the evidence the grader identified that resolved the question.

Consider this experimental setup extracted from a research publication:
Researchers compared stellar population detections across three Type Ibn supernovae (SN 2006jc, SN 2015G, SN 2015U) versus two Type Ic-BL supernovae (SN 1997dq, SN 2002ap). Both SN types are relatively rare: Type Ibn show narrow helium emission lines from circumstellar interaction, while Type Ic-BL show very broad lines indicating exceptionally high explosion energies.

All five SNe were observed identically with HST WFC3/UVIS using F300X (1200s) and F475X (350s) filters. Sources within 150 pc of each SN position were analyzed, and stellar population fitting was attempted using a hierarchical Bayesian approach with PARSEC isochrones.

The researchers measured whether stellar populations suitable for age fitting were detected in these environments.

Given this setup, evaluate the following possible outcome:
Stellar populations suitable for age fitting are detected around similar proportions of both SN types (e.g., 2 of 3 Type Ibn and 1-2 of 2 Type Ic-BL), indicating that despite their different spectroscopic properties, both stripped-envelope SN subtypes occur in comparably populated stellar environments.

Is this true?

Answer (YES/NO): NO